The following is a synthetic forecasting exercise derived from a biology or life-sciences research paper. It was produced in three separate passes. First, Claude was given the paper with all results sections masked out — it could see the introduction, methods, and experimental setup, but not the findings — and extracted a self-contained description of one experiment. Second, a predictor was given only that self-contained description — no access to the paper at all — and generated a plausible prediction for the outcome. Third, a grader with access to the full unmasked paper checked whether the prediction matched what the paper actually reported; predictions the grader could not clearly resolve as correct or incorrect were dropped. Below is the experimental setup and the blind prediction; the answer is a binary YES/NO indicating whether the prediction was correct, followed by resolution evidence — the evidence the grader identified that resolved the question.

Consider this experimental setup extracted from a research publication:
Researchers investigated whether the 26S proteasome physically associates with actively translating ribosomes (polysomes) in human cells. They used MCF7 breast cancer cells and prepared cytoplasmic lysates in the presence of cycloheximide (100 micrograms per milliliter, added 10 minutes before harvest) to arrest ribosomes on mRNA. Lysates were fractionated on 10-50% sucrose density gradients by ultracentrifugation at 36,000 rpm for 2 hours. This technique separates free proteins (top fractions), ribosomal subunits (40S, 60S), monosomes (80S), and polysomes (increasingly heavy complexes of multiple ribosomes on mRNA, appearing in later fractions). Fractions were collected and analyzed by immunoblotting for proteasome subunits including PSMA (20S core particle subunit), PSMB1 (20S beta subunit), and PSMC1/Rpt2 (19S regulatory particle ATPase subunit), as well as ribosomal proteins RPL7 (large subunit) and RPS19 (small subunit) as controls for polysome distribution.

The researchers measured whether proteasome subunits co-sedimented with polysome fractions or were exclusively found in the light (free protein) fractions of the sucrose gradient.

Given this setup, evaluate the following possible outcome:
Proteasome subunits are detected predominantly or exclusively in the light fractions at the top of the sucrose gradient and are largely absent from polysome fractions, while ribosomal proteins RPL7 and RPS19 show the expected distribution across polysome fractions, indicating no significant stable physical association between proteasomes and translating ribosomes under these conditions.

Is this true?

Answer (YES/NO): NO